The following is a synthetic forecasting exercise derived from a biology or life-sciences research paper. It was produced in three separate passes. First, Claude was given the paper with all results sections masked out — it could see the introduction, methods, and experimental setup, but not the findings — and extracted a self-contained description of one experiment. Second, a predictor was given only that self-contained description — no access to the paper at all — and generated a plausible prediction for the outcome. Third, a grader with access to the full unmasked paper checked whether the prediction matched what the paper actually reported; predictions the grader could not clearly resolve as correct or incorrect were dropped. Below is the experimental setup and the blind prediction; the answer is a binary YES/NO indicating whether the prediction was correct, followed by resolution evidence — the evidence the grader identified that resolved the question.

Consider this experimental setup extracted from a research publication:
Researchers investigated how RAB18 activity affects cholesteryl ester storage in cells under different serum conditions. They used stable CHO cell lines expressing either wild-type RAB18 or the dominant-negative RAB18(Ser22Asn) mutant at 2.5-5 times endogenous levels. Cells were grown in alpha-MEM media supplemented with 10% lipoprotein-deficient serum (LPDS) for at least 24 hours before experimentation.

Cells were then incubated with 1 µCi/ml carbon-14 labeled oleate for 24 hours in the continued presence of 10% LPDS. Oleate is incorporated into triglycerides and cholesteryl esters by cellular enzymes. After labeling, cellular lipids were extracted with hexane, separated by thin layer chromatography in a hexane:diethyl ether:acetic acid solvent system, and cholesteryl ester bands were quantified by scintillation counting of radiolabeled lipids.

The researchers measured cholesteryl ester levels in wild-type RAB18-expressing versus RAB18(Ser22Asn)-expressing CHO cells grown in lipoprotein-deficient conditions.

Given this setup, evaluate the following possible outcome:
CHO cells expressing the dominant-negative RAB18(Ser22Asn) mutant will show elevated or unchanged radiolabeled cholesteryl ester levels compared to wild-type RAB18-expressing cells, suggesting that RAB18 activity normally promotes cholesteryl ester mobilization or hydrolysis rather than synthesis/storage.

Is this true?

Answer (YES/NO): YES